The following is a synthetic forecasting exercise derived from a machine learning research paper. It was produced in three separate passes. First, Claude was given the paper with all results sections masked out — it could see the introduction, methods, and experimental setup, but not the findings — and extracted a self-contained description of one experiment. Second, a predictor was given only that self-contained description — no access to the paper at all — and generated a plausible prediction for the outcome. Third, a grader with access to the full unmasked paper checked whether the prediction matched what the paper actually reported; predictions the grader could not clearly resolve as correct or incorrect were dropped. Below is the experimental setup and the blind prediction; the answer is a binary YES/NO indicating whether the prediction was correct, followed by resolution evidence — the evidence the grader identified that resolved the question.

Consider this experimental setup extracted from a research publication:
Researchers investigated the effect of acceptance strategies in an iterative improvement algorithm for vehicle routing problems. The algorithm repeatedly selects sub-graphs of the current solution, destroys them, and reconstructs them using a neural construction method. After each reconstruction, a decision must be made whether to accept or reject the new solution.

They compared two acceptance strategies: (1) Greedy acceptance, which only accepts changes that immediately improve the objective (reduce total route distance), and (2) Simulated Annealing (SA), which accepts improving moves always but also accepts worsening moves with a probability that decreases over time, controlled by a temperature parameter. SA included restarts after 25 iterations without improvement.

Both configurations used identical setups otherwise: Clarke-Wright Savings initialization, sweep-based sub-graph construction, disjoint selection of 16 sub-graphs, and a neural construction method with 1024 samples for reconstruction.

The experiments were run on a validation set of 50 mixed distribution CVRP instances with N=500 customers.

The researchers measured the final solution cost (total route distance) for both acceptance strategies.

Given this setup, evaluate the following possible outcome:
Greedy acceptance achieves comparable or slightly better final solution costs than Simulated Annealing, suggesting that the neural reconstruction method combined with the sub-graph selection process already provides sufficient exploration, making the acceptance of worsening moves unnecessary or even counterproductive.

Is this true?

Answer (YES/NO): NO